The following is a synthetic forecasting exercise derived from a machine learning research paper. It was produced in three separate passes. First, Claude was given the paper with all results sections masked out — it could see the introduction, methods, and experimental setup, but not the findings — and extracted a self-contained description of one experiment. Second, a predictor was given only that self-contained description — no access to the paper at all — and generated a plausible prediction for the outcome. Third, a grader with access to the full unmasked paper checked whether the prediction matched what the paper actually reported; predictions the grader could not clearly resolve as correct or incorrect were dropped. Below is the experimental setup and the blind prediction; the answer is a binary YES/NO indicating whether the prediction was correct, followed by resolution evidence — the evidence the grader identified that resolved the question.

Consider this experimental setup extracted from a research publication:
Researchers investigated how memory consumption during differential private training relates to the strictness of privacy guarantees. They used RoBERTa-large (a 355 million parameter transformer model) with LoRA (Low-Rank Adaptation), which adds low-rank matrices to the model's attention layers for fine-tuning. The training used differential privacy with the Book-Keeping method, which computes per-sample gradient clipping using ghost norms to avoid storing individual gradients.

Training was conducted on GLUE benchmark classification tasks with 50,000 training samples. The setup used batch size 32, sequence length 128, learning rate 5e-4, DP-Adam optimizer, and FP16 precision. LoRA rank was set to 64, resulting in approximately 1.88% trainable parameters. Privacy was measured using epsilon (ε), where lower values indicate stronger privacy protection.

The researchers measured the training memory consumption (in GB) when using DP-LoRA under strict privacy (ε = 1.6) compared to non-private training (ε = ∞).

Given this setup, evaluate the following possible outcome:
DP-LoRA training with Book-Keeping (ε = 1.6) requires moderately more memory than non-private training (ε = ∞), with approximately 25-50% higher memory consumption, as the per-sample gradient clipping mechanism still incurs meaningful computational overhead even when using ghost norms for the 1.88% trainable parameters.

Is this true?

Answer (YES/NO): NO